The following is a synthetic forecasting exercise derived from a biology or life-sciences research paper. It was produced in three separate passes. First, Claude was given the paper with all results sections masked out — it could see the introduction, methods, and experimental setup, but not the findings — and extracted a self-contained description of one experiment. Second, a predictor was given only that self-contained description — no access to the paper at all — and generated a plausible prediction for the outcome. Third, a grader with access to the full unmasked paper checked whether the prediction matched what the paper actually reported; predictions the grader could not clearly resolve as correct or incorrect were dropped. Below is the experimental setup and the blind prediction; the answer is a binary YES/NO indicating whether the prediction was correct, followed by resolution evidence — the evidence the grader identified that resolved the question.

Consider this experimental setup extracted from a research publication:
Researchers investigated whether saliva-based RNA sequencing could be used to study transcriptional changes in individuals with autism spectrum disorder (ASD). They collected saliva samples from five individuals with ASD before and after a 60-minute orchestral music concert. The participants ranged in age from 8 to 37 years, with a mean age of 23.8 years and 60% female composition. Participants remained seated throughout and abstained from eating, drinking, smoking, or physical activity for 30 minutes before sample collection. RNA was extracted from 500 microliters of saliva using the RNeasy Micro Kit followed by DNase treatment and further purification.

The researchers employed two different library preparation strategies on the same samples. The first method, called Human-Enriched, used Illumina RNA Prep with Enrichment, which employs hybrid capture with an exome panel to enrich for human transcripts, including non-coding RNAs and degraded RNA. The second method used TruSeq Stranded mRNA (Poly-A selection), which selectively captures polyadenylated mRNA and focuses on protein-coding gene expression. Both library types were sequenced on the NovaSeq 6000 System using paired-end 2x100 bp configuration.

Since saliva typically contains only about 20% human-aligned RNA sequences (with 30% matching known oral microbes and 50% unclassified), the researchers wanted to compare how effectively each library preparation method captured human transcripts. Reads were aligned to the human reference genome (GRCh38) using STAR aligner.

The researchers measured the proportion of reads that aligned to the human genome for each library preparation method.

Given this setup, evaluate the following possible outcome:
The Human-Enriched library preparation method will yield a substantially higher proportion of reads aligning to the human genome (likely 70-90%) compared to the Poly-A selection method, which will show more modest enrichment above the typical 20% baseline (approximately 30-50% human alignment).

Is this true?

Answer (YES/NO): NO